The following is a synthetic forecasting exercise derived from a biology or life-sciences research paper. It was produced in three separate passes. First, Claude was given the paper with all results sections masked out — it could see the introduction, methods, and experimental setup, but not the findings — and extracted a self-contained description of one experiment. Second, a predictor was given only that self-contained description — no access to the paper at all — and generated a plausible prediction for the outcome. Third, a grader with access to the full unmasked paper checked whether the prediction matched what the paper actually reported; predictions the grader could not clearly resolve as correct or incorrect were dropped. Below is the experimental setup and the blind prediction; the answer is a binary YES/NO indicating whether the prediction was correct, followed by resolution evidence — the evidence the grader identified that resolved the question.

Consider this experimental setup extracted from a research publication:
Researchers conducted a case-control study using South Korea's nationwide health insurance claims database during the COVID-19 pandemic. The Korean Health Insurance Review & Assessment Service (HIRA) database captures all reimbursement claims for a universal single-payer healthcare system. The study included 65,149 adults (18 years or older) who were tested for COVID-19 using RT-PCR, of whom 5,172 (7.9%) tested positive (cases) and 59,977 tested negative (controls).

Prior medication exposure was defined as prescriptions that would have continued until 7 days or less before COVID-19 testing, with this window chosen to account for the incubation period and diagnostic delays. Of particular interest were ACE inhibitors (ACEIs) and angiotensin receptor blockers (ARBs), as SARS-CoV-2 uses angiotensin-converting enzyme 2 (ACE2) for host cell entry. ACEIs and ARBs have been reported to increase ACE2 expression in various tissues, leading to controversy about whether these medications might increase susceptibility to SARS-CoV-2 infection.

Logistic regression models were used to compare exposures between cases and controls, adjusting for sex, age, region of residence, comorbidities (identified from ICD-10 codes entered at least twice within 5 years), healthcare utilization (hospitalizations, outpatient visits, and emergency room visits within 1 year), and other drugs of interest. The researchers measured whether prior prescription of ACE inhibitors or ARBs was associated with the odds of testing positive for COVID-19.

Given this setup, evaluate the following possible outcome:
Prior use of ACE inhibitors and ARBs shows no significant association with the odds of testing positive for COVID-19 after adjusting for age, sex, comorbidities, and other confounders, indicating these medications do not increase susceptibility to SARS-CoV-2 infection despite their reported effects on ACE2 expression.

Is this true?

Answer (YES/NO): NO